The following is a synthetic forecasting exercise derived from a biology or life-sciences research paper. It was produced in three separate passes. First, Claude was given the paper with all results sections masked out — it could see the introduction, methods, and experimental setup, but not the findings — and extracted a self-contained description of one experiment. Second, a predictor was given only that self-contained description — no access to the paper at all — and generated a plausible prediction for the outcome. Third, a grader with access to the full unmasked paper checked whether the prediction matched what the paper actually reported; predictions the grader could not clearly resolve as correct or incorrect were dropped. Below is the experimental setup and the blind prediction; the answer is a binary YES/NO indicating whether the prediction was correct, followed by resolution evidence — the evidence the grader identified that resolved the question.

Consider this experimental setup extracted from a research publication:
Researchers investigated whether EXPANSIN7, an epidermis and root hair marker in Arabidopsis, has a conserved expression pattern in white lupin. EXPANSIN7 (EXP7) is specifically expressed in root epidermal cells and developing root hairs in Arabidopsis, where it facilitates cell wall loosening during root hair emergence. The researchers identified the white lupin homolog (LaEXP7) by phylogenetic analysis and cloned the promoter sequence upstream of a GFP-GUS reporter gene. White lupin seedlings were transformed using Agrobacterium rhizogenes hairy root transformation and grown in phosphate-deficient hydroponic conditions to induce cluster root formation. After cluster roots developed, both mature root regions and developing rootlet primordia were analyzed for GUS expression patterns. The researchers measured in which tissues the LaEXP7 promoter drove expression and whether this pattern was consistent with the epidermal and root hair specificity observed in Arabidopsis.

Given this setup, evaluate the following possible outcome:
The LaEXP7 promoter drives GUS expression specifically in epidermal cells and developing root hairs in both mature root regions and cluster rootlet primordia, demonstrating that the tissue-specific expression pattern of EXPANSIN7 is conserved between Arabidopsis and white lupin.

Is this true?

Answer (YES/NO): NO